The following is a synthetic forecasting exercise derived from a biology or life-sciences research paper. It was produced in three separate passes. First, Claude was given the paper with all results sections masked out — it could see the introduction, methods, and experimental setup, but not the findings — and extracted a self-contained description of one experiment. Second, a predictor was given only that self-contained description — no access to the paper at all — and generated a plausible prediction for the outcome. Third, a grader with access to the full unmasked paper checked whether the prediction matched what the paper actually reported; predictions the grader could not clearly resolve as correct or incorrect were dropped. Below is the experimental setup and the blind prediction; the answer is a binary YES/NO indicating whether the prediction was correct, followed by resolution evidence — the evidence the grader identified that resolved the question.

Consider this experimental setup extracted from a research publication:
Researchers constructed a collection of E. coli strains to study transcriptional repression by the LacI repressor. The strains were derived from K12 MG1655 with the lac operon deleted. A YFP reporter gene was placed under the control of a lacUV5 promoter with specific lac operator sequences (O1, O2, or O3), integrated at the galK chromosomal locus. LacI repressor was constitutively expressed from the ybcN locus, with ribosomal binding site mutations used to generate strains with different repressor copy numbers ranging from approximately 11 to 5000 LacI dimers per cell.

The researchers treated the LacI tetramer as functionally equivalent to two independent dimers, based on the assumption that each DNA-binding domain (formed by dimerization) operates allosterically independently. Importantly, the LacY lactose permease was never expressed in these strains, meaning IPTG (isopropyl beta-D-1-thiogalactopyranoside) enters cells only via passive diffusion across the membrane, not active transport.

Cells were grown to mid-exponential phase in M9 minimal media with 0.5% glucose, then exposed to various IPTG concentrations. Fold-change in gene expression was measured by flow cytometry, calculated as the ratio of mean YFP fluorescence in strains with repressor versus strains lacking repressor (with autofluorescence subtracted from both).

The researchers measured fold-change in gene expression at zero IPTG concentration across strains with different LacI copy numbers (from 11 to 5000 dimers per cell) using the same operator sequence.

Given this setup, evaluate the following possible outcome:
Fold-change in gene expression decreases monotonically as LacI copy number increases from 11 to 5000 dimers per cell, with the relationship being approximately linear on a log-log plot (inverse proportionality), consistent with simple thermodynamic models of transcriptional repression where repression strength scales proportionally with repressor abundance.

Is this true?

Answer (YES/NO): NO